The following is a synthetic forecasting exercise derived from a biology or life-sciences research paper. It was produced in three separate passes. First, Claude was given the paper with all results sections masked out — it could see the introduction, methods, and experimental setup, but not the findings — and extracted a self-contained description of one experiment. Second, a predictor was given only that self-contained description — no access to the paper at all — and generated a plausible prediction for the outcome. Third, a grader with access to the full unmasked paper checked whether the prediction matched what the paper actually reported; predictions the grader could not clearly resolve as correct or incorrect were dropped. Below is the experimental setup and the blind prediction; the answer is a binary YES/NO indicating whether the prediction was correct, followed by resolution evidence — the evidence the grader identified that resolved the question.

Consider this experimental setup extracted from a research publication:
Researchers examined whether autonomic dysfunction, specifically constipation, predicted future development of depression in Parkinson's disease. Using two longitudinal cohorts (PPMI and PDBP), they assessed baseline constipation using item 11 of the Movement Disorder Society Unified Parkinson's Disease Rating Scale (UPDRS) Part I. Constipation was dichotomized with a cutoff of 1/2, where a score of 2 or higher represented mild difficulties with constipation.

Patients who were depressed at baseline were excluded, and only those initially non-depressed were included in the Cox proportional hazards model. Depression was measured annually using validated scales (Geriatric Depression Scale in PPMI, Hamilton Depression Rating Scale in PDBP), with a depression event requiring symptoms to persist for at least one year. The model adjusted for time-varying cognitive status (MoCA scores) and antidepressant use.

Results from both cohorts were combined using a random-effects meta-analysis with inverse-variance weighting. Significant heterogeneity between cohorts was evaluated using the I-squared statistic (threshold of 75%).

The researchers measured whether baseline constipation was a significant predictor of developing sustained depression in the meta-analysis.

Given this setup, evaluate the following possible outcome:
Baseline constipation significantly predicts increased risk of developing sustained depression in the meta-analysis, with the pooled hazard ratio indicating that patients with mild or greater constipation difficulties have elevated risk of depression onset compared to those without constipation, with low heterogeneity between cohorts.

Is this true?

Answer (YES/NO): NO